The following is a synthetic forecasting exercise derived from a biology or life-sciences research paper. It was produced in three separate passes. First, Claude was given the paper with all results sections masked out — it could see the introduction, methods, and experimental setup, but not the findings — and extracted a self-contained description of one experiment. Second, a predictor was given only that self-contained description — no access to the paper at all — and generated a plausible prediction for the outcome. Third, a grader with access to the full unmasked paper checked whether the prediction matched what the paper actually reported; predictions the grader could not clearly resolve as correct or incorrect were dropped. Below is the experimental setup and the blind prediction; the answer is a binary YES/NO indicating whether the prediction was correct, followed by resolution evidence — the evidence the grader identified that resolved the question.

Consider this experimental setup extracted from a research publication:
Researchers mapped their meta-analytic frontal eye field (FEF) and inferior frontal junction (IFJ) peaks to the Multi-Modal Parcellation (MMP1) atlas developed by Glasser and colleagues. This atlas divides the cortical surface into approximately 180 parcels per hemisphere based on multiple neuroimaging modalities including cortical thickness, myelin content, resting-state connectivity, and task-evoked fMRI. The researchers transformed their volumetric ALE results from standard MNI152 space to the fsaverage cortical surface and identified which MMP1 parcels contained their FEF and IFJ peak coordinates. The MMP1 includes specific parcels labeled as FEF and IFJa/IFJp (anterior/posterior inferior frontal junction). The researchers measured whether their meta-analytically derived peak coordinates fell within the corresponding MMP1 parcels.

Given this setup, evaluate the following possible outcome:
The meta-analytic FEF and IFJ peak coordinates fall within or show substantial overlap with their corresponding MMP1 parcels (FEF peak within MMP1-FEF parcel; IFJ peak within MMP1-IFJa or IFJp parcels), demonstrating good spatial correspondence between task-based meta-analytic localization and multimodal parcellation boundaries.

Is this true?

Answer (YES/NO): NO